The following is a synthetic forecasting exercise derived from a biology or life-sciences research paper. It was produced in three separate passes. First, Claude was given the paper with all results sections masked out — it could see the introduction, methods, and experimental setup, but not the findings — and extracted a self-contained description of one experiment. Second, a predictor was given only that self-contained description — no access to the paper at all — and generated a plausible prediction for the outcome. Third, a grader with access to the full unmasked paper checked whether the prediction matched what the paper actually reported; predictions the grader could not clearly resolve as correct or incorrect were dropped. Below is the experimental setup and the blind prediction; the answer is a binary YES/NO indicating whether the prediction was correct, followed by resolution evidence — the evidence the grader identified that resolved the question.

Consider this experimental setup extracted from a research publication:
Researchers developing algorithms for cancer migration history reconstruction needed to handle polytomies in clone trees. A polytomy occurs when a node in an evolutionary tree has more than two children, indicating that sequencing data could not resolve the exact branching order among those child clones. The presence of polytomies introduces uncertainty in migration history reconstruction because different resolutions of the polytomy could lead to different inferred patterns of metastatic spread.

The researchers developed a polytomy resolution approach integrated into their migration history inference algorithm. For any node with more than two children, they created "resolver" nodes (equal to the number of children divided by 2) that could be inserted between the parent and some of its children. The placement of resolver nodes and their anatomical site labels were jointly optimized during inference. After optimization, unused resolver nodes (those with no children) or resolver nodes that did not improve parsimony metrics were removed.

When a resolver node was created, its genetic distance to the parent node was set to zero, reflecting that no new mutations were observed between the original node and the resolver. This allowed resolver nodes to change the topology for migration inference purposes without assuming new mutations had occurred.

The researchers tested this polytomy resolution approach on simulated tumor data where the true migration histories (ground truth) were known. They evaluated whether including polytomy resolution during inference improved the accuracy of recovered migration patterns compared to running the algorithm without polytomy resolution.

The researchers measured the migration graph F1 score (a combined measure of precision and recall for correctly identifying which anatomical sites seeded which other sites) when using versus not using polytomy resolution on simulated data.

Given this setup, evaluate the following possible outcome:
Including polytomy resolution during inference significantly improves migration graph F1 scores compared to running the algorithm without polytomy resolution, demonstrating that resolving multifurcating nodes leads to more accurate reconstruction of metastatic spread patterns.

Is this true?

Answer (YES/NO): NO